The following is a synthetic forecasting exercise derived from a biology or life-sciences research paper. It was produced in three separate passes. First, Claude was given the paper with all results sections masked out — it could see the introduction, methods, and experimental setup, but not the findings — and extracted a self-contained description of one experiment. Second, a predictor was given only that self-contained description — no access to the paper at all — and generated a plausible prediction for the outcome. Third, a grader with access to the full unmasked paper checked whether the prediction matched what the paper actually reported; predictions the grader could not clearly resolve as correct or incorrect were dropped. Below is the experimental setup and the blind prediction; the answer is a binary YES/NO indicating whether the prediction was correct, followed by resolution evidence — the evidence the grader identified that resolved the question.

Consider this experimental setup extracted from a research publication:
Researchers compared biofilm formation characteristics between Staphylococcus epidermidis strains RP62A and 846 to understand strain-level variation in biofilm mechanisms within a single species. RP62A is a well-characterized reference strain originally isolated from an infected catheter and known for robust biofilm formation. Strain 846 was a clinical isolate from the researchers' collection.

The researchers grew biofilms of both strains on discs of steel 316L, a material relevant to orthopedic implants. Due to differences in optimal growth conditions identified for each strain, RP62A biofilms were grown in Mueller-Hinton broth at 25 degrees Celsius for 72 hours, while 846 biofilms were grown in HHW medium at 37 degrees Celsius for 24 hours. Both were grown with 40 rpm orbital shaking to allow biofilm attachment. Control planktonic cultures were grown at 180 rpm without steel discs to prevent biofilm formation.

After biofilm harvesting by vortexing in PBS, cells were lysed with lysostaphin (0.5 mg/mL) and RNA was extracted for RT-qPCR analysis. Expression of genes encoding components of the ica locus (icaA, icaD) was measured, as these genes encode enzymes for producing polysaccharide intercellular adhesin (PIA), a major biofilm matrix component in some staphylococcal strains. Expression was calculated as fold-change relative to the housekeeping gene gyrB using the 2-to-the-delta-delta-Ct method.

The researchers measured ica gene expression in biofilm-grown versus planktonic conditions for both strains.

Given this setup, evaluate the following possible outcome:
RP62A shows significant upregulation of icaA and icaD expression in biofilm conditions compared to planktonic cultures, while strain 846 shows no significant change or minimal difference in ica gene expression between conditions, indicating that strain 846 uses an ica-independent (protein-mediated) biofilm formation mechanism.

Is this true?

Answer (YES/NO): NO